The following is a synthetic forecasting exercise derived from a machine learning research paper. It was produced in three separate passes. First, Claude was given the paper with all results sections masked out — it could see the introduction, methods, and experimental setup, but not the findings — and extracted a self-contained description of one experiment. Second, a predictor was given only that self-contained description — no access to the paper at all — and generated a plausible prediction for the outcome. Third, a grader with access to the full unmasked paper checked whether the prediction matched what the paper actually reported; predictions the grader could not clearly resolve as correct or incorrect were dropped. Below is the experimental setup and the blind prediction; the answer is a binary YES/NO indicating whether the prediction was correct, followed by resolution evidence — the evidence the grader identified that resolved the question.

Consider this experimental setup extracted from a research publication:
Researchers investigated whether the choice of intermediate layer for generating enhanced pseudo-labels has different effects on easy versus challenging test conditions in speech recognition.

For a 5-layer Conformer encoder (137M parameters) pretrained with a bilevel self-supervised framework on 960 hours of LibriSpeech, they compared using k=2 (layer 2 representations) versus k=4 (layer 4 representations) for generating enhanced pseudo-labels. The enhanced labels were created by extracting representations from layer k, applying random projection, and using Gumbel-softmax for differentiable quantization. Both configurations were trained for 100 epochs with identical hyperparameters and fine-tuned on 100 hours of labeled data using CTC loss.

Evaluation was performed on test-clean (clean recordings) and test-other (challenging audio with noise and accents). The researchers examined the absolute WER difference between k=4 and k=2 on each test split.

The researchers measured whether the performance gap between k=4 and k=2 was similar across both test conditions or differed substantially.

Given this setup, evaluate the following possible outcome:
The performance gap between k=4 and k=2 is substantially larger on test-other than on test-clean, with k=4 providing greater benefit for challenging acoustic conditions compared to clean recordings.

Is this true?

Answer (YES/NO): YES